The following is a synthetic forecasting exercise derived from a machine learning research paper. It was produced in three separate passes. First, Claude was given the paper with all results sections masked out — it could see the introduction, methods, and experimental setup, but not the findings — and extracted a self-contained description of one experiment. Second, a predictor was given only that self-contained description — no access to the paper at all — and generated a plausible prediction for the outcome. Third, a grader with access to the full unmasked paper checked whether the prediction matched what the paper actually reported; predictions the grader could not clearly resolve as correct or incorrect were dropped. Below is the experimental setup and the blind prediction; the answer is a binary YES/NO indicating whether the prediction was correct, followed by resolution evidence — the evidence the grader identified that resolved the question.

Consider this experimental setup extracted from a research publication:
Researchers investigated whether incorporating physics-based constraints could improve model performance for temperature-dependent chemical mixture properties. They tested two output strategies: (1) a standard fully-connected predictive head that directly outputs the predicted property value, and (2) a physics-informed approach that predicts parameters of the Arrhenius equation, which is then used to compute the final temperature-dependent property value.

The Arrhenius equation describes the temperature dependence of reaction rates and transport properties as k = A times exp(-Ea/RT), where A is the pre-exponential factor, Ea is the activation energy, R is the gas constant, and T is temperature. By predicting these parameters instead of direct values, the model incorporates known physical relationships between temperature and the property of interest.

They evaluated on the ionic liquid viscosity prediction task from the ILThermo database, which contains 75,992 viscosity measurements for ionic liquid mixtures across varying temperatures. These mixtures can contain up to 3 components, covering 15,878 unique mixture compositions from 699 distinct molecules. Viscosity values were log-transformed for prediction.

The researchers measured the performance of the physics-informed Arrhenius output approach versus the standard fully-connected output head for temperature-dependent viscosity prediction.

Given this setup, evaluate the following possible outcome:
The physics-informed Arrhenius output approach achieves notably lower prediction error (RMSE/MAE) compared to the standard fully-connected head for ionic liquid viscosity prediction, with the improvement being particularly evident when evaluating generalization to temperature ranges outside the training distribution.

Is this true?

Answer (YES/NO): YES